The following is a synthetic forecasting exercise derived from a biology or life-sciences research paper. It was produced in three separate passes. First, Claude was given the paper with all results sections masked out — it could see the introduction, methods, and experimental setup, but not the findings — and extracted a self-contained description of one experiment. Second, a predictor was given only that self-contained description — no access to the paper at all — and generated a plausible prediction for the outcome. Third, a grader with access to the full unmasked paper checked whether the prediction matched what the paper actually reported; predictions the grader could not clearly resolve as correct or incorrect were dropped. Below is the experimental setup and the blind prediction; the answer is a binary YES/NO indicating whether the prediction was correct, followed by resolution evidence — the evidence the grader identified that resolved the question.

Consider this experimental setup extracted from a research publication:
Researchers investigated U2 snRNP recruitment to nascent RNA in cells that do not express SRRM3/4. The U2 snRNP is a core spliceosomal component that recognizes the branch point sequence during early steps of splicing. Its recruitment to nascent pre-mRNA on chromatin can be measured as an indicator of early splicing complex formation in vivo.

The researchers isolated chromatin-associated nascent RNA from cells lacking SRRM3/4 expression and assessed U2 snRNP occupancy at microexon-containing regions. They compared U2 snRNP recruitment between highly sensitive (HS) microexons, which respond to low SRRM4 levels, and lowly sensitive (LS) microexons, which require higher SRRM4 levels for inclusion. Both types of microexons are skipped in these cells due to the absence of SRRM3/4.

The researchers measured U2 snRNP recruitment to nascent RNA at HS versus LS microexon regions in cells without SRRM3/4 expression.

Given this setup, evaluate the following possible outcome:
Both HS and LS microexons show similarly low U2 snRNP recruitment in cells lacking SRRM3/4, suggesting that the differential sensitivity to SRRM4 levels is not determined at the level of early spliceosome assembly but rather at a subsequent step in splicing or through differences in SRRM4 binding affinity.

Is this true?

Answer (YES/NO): NO